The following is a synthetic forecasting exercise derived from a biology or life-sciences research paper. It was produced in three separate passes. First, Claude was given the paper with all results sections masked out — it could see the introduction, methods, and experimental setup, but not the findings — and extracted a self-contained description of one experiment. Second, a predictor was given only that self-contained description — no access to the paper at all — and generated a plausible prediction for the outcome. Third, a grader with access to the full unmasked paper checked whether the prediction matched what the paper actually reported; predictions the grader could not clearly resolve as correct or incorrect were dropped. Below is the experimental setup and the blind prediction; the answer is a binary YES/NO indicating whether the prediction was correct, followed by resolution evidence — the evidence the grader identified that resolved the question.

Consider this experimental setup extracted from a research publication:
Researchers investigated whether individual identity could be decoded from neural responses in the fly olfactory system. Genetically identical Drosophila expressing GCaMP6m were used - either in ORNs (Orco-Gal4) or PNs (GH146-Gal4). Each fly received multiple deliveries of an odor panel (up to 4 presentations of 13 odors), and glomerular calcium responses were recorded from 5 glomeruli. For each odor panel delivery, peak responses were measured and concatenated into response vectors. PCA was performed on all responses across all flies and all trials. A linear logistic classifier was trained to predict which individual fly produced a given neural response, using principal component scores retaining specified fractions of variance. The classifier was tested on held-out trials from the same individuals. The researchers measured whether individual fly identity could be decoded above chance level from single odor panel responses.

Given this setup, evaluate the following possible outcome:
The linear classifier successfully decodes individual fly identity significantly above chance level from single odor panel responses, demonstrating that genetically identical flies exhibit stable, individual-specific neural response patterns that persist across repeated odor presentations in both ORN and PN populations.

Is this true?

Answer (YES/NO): YES